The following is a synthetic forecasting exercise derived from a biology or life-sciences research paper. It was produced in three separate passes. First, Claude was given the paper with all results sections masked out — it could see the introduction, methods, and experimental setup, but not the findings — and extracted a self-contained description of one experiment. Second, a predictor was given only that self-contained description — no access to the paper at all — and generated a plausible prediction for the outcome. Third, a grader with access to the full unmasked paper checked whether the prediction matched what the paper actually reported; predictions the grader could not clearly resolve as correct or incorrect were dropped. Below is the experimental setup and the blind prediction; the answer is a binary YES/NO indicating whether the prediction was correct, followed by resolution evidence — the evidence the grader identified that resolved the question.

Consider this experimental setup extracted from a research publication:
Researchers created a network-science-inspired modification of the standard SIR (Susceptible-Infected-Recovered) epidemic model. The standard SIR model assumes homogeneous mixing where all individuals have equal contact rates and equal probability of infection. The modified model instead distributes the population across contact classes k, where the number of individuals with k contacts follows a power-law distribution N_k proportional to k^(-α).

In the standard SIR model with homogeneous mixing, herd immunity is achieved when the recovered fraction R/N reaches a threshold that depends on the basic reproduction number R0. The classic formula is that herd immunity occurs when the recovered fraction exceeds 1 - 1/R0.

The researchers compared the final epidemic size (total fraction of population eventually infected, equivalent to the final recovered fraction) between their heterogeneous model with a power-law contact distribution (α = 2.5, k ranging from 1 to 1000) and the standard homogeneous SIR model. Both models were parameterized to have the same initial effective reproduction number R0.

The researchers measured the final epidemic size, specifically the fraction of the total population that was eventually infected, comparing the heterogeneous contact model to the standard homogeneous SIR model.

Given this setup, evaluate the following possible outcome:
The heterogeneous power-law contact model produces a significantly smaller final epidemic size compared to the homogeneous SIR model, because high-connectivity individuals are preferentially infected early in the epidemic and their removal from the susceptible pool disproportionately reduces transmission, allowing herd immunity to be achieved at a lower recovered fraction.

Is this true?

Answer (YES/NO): YES